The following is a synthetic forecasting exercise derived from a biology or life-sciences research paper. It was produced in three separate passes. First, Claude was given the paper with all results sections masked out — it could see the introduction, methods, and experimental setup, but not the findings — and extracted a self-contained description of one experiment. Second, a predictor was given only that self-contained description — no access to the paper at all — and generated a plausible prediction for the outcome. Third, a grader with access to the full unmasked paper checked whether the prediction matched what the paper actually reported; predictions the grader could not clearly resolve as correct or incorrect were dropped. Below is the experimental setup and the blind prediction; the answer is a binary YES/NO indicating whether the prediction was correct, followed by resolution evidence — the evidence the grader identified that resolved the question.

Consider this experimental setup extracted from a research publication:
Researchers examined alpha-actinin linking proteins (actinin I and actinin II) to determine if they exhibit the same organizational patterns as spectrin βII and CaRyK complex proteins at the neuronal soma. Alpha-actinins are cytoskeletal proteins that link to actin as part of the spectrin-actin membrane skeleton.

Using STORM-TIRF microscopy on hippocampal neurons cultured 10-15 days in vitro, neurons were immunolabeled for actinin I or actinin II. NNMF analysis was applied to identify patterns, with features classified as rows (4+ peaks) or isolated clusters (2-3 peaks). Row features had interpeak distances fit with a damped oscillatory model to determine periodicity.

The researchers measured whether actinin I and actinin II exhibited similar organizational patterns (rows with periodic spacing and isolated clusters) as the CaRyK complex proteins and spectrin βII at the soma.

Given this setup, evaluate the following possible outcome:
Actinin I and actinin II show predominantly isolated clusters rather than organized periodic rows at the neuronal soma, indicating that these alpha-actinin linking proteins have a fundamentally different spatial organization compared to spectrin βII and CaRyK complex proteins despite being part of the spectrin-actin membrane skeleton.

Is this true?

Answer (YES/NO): NO